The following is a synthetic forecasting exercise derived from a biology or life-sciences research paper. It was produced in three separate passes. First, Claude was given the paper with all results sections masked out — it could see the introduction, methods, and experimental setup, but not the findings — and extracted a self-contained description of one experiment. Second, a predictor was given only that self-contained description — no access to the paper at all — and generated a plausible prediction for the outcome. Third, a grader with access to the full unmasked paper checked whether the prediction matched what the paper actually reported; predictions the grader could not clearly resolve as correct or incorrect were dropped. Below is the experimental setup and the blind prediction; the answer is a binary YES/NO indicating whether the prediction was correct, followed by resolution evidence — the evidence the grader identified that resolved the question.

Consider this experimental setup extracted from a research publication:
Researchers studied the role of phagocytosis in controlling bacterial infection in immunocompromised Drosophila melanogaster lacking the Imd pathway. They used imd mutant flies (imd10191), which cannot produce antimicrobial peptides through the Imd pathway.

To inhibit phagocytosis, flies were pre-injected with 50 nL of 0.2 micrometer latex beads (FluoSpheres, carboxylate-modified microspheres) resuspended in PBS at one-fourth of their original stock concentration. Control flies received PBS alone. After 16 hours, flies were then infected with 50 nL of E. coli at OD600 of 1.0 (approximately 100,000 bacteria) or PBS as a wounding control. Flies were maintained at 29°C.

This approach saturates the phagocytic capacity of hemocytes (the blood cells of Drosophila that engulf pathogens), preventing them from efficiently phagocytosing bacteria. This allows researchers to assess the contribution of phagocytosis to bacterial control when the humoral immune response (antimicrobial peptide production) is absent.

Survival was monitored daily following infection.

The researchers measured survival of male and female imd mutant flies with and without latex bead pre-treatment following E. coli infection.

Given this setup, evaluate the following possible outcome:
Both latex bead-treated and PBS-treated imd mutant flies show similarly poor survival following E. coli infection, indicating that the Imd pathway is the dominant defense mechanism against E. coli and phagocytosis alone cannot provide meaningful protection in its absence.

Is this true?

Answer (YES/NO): YES